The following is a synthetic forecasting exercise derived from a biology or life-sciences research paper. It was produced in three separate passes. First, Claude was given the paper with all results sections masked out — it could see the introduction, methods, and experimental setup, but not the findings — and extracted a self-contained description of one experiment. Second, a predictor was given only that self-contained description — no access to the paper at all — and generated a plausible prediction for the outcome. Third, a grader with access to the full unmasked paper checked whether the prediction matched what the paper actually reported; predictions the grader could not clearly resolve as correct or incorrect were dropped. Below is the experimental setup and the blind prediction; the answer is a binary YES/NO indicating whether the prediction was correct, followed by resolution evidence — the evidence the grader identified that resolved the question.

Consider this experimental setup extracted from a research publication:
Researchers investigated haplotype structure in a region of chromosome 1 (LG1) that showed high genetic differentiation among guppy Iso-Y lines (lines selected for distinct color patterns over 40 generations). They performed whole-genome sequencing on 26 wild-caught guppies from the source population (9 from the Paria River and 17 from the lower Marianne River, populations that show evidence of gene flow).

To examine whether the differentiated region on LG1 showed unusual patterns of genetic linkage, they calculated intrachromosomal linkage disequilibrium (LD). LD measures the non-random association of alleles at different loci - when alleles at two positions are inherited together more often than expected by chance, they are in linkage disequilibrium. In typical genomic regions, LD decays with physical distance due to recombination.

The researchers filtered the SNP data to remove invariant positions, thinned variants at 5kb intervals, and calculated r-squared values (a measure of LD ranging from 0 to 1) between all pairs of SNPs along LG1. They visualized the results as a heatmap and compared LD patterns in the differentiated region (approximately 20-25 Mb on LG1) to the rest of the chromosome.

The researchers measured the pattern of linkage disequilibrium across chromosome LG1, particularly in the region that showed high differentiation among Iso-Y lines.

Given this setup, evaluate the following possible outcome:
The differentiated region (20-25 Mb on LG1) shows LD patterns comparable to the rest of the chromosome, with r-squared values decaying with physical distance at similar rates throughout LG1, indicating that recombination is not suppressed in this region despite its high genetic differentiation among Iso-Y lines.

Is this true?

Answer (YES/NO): NO